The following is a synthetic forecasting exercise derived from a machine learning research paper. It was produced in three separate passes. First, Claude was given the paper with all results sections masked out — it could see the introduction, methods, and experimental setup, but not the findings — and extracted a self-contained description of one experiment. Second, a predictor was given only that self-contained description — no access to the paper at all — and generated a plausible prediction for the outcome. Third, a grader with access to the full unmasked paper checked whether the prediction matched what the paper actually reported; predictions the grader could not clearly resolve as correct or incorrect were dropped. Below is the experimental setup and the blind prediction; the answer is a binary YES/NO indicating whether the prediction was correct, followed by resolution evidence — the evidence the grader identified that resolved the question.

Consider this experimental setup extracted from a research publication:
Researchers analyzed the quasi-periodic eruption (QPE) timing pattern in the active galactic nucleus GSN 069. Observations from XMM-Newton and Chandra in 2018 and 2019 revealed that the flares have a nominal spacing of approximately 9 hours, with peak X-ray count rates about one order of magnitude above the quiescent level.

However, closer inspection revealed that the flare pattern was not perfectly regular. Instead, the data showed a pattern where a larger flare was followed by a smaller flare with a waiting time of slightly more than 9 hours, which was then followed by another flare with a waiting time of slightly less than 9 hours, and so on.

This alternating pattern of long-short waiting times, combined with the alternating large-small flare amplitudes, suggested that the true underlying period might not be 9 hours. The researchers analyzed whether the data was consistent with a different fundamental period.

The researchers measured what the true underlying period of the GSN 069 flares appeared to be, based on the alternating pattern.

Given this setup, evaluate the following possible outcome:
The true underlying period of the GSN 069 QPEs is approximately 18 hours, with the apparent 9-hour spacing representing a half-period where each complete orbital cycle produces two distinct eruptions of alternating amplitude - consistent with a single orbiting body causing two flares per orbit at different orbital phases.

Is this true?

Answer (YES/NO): YES